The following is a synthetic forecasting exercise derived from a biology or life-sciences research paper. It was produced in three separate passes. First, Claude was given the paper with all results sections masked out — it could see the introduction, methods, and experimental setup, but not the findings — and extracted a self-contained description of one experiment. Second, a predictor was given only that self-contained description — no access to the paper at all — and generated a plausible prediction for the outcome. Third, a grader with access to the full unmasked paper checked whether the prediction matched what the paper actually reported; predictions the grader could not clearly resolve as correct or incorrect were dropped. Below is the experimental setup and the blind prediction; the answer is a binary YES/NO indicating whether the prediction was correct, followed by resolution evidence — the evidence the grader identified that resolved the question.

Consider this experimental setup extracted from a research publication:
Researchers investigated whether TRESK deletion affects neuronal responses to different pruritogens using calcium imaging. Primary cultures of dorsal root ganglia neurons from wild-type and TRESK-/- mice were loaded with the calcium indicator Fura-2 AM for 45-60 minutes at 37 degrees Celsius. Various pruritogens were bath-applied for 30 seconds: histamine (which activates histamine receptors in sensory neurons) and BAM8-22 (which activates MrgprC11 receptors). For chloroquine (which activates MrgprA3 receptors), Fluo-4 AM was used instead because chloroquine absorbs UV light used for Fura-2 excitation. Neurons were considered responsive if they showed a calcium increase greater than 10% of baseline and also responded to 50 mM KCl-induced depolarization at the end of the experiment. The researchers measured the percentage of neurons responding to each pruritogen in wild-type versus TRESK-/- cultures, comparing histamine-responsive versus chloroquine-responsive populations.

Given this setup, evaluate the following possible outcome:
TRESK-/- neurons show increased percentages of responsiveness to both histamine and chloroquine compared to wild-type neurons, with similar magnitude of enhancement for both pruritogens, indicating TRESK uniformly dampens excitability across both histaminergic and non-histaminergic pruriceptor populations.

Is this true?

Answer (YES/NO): NO